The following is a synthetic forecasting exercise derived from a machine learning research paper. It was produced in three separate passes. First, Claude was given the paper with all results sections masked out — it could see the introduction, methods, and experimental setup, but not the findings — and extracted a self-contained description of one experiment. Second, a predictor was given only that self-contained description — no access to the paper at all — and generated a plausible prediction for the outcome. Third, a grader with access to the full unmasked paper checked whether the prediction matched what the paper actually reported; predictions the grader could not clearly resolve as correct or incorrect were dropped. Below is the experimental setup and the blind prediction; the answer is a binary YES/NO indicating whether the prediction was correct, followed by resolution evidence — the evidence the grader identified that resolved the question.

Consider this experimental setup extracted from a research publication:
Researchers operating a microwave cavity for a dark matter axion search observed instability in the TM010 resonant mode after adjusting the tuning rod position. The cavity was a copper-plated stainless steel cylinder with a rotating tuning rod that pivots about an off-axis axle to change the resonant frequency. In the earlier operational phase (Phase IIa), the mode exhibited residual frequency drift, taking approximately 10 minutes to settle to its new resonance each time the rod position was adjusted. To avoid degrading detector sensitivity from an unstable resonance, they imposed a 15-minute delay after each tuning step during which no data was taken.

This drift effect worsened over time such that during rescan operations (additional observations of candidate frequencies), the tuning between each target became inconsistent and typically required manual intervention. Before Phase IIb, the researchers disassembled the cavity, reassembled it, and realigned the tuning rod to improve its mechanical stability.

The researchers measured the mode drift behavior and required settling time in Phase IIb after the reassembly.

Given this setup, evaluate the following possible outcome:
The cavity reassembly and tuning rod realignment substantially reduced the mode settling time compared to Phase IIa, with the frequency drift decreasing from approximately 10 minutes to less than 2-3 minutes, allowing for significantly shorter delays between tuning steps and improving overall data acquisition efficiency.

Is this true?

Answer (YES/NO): NO